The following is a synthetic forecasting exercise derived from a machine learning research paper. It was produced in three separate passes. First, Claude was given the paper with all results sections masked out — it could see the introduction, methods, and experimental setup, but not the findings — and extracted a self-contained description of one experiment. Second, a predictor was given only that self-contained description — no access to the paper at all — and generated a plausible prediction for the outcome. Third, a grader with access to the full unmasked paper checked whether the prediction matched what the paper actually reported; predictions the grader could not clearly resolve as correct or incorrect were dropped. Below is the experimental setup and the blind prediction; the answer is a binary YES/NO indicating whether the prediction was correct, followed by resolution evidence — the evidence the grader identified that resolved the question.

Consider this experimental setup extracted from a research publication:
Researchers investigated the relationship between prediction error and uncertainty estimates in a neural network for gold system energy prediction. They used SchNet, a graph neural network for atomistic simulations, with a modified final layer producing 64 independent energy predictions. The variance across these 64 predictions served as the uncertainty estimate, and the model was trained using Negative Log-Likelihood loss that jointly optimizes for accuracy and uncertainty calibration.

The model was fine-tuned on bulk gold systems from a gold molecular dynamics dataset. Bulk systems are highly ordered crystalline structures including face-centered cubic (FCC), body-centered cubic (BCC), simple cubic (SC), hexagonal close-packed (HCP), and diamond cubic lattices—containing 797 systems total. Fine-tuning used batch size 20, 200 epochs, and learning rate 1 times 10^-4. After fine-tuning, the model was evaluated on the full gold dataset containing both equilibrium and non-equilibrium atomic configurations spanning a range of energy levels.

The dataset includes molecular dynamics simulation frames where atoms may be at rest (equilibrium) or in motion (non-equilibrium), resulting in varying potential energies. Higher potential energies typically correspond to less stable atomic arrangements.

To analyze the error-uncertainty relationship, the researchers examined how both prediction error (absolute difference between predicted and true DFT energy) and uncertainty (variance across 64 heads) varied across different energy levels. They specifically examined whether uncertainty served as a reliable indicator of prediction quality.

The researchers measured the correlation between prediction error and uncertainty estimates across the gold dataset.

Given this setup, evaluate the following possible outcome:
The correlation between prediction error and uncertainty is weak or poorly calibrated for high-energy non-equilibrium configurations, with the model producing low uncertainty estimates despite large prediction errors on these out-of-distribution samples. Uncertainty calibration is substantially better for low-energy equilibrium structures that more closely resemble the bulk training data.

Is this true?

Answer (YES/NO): NO